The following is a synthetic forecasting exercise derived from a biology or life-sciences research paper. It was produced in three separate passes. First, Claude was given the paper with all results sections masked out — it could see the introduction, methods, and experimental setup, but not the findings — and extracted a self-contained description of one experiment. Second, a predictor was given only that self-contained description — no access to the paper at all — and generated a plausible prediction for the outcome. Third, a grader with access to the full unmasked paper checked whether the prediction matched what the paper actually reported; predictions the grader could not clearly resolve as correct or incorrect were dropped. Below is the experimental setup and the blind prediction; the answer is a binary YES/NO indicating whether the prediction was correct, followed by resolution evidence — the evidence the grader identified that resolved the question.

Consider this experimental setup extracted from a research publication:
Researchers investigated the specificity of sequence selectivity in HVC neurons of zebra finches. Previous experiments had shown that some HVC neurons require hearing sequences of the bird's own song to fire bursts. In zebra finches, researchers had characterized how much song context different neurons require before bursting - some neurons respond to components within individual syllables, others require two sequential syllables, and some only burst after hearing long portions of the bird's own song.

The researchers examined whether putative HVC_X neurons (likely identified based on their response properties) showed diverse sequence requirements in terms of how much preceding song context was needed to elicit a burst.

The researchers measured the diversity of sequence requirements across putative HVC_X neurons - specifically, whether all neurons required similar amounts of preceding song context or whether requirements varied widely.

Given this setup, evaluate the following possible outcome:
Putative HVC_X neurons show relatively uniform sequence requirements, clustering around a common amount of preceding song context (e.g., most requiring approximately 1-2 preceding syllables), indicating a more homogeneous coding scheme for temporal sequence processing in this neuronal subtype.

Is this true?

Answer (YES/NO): NO